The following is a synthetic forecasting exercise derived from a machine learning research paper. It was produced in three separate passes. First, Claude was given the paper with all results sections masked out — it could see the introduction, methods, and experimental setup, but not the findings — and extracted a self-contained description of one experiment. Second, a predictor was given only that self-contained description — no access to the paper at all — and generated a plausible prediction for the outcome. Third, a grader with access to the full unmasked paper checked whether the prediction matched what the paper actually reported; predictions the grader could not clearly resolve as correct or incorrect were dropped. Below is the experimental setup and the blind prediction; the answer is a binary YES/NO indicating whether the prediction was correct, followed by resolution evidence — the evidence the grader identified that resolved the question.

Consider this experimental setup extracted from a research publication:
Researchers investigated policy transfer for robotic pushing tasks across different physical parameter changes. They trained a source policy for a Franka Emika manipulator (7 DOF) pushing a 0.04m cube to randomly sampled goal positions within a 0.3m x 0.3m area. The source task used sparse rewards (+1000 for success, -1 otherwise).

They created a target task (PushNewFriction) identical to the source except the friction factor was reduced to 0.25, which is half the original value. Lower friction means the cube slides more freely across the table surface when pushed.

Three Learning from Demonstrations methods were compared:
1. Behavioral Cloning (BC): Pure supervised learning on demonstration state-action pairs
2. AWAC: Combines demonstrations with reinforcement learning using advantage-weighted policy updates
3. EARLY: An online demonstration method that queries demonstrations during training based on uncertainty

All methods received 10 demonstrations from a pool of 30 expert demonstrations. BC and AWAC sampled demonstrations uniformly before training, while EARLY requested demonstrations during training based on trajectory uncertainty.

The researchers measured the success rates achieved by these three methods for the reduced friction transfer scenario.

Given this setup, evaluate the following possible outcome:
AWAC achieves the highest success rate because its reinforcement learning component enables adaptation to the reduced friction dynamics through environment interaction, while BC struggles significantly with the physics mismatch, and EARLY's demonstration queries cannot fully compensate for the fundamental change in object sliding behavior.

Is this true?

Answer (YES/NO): NO